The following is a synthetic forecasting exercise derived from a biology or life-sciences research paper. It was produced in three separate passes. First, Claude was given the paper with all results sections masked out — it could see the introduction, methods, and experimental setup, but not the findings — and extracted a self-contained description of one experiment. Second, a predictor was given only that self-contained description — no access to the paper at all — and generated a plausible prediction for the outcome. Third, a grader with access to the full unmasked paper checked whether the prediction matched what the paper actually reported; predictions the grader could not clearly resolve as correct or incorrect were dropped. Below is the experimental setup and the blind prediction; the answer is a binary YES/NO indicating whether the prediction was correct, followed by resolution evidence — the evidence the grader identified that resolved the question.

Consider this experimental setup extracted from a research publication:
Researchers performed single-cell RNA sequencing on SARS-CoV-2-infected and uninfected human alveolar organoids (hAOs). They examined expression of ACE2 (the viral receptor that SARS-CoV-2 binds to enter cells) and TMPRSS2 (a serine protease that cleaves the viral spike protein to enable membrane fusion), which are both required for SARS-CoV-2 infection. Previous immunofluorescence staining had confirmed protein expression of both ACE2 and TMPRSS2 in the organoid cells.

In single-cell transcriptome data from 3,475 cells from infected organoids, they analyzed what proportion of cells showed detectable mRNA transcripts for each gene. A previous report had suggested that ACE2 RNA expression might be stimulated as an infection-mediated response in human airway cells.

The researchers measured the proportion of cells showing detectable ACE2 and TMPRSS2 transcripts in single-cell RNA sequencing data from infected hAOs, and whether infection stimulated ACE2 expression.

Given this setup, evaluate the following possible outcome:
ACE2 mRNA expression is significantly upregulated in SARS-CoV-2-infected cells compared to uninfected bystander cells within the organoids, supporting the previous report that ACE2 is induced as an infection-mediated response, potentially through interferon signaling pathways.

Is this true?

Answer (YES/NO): NO